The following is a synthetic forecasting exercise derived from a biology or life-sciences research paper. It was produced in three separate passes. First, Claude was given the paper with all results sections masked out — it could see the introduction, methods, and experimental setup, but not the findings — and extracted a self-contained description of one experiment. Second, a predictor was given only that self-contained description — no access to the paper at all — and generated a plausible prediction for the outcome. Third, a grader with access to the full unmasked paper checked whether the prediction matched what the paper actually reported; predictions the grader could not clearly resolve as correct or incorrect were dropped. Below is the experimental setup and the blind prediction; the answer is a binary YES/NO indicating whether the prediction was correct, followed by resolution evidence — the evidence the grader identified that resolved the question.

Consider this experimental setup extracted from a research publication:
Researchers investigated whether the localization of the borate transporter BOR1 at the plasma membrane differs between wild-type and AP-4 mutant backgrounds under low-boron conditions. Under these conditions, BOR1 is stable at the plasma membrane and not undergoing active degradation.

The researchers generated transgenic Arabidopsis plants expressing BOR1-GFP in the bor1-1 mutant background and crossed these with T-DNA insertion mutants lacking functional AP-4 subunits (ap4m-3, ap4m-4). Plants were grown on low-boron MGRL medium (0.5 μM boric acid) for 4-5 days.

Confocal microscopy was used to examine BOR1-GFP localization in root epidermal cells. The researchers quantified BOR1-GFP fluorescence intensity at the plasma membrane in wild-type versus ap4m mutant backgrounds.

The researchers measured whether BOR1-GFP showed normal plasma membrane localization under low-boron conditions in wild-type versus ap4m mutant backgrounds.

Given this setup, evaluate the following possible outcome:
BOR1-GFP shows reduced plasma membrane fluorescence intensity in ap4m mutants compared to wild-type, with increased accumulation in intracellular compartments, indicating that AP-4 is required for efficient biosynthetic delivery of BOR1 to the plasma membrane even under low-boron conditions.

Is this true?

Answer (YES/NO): NO